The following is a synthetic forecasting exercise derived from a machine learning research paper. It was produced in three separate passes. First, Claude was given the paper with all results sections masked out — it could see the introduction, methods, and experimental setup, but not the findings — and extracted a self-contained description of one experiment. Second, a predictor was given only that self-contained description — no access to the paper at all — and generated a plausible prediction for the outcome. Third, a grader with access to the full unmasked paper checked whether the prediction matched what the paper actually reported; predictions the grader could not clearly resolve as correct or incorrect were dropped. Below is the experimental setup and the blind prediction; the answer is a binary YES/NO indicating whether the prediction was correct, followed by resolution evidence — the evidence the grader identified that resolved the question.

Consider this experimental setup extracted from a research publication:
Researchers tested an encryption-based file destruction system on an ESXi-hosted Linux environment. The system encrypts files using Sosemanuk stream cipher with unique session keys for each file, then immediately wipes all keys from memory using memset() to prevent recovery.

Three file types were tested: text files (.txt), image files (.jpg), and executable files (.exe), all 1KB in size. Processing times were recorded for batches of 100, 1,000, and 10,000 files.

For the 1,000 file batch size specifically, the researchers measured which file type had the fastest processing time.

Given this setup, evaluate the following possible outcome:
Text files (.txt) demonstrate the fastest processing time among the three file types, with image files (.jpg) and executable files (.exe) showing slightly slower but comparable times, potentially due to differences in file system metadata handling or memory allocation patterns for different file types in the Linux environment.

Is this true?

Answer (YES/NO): YES